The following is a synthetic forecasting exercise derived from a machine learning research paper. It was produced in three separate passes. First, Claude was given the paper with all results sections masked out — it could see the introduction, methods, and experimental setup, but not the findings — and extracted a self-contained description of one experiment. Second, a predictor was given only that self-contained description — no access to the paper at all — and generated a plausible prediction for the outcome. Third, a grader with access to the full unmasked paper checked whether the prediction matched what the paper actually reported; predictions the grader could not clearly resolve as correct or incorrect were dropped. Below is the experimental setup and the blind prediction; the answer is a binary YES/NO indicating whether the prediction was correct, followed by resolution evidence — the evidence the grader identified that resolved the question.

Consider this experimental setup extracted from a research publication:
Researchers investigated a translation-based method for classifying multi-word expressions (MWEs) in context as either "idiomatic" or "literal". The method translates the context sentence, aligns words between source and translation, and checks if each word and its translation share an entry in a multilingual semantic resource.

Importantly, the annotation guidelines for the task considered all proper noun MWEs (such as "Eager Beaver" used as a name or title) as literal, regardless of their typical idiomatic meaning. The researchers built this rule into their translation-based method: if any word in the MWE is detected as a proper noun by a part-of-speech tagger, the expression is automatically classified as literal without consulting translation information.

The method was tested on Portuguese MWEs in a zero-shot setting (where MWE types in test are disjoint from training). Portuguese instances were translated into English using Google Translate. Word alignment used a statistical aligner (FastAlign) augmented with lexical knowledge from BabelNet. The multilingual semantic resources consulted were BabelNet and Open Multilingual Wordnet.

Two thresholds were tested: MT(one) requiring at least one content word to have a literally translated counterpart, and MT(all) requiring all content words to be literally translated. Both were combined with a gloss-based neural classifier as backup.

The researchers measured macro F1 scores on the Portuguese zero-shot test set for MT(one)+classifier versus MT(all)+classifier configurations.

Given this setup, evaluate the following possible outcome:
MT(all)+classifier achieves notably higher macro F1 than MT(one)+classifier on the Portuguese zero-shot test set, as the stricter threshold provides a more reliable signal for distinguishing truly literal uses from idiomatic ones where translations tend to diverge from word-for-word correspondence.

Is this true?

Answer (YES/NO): YES